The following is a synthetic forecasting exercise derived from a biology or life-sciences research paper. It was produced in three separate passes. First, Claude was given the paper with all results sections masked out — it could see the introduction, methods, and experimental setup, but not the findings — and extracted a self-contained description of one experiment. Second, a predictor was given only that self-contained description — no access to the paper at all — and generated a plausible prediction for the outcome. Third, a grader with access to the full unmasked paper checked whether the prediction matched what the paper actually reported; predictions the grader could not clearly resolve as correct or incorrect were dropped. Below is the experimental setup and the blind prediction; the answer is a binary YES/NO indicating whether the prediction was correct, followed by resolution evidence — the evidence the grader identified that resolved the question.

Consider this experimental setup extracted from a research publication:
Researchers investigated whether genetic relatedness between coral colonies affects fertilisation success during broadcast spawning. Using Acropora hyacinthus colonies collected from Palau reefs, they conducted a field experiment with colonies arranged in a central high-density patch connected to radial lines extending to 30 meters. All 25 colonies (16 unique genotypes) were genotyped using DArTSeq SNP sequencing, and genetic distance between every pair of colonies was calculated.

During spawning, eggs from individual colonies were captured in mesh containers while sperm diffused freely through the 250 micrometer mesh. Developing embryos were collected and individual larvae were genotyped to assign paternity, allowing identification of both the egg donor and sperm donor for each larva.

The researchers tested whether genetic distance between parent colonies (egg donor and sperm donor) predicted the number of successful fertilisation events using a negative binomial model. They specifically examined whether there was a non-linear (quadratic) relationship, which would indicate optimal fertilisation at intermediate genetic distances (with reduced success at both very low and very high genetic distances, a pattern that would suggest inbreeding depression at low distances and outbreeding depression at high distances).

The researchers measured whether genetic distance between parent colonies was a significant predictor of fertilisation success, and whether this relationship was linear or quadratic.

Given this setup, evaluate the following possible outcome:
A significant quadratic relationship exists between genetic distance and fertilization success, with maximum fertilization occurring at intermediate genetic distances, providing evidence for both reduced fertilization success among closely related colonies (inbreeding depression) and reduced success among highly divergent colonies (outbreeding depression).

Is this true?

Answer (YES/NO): NO